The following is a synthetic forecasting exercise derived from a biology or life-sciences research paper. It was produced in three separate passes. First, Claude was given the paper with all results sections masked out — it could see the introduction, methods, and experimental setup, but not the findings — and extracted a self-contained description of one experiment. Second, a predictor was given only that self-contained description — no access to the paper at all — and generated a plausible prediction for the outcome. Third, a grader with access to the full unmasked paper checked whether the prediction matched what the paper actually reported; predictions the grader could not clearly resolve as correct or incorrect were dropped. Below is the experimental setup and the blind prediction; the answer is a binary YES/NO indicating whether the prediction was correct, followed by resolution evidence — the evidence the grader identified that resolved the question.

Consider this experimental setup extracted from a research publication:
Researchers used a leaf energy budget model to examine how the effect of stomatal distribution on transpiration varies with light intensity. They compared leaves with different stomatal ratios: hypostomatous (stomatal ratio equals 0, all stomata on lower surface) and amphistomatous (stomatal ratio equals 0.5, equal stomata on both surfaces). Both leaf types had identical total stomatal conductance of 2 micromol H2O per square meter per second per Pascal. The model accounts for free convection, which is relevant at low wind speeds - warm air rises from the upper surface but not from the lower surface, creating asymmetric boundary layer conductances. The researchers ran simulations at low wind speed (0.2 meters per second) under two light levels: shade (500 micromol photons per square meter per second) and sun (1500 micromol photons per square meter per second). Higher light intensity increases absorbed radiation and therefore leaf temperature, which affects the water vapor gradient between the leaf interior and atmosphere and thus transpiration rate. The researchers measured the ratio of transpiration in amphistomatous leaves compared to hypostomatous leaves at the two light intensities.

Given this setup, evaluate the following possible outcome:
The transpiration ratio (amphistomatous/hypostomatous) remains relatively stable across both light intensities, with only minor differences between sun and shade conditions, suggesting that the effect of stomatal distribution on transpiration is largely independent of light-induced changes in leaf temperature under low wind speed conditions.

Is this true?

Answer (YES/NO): YES